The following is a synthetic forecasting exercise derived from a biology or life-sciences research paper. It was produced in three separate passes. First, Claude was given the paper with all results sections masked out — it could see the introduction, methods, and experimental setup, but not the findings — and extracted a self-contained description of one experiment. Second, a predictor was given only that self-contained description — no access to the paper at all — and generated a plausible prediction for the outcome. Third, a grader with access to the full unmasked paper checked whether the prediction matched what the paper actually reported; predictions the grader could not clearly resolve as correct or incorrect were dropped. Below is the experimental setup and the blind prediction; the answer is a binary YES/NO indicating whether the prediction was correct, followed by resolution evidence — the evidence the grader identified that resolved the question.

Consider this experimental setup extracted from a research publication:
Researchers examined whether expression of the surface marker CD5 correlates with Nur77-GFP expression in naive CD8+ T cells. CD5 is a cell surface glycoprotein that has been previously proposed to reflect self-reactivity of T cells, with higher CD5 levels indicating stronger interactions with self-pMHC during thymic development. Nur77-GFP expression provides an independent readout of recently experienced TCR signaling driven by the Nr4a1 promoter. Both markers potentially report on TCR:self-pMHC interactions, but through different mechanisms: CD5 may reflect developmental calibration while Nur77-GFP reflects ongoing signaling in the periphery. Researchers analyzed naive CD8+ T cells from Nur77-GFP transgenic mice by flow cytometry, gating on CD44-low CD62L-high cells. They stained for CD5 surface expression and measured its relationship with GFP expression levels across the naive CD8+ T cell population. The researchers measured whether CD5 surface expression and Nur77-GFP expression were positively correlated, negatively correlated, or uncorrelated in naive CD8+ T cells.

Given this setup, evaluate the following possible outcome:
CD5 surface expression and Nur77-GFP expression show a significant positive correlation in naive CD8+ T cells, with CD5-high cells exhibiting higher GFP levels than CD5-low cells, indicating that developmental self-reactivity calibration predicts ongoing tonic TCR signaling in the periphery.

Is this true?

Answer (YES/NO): YES